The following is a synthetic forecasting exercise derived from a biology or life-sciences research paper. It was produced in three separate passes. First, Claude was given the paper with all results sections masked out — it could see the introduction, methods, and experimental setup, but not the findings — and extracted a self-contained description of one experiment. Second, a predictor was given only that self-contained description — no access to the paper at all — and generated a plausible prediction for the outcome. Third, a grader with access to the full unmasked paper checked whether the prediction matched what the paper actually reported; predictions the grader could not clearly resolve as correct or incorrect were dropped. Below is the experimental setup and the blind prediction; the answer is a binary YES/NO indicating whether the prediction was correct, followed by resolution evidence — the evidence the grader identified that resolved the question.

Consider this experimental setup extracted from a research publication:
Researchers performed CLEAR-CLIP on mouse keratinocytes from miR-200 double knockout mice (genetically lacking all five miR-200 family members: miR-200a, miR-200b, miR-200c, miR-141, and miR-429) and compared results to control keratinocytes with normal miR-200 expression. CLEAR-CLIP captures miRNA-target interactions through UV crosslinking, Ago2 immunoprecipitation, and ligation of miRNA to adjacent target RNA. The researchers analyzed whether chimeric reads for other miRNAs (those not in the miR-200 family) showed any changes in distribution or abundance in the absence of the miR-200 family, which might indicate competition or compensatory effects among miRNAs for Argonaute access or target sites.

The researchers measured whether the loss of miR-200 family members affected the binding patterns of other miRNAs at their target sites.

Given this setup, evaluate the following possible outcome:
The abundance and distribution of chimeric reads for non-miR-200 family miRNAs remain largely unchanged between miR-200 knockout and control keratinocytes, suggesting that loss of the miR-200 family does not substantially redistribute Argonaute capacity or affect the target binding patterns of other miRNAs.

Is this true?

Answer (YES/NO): NO